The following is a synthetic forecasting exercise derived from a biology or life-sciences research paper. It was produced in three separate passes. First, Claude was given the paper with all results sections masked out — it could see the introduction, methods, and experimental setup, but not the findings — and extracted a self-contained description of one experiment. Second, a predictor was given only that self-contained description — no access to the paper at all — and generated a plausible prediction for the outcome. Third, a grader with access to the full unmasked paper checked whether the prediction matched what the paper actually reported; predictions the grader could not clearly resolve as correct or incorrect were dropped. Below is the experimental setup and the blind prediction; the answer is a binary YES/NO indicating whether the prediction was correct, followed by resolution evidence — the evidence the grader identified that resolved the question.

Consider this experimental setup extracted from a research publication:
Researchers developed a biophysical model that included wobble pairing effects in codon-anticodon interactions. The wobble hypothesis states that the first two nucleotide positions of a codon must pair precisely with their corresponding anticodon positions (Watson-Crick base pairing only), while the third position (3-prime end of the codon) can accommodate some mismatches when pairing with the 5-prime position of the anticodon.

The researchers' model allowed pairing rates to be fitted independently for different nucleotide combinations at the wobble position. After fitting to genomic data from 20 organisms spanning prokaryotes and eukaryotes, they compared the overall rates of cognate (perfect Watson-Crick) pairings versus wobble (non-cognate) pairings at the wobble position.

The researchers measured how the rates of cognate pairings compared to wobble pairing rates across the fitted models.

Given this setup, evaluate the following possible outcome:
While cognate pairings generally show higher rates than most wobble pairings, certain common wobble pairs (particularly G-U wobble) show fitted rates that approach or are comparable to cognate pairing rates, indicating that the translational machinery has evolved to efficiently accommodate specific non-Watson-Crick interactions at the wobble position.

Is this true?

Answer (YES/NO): NO